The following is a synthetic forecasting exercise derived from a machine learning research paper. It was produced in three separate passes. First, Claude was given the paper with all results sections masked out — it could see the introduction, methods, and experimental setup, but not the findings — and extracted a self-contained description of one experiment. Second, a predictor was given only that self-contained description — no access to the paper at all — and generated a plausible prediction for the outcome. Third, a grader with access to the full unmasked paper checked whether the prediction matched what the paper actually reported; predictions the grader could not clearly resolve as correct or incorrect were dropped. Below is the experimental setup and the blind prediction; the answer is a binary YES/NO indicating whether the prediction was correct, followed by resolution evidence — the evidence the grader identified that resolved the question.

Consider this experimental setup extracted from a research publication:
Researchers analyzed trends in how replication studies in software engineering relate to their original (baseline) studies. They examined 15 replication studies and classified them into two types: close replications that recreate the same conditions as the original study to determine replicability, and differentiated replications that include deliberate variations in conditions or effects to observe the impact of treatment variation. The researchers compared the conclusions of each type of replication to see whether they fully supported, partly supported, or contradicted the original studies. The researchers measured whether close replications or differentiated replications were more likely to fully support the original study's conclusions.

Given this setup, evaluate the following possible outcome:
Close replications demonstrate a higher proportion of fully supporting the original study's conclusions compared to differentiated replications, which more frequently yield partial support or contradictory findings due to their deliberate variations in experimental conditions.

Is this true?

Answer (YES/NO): NO